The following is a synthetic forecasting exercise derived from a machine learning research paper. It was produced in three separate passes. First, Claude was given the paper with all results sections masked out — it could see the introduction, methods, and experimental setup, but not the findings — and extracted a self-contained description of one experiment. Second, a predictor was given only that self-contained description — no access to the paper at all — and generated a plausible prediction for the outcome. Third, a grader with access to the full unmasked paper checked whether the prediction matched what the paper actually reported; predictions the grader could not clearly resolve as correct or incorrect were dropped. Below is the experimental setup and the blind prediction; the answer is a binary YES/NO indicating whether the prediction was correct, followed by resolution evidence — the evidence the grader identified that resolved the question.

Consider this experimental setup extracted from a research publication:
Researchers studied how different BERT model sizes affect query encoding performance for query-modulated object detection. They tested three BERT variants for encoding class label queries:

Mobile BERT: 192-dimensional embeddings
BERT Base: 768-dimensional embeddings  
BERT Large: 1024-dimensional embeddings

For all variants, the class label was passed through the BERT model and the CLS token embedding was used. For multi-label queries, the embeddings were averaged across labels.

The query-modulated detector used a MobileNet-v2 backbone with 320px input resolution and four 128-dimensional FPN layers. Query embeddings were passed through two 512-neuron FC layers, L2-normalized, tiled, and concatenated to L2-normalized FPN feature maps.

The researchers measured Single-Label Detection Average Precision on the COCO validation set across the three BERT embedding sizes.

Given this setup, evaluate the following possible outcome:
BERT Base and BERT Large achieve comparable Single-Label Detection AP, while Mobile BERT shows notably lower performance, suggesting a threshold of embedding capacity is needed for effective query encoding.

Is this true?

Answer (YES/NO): NO